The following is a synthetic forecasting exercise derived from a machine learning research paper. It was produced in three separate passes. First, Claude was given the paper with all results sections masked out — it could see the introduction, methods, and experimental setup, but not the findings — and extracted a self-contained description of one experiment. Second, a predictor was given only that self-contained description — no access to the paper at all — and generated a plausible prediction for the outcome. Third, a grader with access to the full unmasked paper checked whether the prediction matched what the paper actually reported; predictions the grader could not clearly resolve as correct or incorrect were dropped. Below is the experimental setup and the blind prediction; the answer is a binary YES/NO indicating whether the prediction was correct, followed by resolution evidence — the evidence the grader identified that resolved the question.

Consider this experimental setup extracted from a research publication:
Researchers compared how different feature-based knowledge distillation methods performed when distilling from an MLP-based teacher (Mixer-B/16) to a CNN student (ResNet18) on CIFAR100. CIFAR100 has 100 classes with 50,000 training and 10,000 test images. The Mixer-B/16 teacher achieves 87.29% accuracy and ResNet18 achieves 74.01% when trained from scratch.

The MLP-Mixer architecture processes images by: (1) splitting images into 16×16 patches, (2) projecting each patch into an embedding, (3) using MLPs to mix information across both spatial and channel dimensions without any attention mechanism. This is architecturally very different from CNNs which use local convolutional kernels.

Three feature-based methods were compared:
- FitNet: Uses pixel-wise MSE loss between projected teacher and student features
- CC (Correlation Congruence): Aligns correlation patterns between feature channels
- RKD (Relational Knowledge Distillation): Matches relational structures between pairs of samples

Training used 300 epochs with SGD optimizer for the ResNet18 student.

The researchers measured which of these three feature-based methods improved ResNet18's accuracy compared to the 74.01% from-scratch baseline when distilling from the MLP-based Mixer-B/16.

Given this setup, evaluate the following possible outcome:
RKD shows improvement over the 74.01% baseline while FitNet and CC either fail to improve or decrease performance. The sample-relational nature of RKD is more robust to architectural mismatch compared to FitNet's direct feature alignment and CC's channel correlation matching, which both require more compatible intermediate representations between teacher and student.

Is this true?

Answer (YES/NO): NO